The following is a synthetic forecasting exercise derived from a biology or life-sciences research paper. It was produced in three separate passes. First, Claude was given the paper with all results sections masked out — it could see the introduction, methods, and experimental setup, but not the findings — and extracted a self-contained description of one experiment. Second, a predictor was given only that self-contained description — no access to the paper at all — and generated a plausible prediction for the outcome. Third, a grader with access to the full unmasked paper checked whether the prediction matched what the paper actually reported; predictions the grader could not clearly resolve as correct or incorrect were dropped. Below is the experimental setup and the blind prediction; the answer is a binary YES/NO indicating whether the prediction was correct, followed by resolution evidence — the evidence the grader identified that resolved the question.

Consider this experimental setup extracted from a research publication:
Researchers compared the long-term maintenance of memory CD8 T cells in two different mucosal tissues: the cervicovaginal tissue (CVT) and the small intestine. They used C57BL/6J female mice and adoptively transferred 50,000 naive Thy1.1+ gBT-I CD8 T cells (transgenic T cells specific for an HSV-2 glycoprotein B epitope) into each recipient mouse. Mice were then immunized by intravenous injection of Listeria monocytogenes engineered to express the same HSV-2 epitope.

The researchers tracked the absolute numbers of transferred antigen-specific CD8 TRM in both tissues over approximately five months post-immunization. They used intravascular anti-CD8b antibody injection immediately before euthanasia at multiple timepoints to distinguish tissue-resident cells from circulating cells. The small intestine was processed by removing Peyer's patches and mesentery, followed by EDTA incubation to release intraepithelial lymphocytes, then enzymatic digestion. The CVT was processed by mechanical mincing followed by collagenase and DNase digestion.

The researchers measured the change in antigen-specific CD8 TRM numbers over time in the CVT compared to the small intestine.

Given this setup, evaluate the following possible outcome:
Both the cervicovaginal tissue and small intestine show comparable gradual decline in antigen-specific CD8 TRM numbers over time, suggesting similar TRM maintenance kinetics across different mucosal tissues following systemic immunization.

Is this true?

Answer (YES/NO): NO